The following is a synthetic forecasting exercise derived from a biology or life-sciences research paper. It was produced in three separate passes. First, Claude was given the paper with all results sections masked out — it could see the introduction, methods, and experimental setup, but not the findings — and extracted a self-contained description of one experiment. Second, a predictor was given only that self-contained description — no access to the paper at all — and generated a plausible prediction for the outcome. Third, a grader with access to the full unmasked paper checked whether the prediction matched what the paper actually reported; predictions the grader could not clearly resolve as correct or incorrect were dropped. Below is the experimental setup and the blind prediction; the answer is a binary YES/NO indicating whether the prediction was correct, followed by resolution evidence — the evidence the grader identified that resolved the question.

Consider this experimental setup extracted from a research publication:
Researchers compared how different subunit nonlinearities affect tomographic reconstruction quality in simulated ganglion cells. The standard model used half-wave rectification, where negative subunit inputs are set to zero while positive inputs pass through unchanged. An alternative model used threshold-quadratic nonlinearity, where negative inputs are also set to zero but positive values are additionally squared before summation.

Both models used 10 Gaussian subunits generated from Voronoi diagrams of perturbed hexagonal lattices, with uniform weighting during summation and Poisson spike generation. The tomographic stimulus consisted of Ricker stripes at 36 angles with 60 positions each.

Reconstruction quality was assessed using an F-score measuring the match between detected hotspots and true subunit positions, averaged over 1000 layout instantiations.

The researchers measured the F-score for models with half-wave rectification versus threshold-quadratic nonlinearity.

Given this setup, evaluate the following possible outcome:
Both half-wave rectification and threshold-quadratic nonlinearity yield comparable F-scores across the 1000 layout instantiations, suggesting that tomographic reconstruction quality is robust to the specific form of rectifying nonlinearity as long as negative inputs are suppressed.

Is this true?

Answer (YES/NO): NO